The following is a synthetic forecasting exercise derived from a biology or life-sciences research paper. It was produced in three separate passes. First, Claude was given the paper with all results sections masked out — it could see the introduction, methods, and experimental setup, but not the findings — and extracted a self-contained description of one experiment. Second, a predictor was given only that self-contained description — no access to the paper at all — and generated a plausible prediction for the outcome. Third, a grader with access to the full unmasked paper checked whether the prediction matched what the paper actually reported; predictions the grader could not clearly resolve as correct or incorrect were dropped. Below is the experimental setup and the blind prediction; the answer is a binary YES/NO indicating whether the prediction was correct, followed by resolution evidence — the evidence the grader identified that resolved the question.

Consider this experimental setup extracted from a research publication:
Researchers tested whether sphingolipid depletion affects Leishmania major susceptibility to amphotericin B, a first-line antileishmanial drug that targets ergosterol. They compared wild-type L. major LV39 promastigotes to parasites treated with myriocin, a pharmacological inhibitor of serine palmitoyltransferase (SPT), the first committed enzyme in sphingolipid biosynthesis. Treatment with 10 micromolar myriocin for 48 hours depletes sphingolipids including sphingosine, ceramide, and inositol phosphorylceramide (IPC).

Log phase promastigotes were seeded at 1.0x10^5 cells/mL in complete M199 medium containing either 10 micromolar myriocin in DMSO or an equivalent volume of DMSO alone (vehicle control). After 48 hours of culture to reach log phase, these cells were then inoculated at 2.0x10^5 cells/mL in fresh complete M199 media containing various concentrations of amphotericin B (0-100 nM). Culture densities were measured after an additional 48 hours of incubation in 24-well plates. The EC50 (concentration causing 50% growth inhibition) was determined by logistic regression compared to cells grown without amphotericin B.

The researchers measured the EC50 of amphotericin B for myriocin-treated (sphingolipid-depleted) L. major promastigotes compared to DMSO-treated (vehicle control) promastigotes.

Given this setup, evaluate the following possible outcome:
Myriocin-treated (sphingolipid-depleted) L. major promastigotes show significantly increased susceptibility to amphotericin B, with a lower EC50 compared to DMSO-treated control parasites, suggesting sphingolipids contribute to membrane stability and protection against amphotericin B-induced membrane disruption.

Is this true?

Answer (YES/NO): YES